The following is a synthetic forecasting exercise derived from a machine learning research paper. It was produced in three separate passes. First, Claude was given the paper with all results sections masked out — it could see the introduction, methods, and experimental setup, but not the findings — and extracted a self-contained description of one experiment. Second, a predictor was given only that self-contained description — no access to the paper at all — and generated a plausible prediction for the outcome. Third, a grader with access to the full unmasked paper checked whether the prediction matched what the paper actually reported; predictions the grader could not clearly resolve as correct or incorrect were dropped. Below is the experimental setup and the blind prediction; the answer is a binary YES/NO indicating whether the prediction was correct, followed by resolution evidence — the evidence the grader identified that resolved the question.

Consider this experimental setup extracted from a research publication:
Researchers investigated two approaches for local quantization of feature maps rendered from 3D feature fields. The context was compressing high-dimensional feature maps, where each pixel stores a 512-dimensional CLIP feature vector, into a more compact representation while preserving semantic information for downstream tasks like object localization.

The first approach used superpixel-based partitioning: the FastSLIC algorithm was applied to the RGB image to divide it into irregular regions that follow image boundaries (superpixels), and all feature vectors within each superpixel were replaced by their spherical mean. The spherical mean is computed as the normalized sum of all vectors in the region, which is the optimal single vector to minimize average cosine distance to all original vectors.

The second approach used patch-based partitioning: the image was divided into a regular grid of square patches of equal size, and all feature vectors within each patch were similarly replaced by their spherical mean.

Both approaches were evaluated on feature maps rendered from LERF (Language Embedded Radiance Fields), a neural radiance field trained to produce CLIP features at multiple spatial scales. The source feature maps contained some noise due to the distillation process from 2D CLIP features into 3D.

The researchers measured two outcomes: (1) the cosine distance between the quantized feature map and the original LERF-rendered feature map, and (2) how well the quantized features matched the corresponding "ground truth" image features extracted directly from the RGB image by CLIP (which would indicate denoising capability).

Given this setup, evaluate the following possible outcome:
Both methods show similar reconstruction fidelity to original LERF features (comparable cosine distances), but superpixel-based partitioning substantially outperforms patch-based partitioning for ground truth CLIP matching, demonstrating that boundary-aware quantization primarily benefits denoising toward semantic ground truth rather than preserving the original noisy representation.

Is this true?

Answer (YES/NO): YES